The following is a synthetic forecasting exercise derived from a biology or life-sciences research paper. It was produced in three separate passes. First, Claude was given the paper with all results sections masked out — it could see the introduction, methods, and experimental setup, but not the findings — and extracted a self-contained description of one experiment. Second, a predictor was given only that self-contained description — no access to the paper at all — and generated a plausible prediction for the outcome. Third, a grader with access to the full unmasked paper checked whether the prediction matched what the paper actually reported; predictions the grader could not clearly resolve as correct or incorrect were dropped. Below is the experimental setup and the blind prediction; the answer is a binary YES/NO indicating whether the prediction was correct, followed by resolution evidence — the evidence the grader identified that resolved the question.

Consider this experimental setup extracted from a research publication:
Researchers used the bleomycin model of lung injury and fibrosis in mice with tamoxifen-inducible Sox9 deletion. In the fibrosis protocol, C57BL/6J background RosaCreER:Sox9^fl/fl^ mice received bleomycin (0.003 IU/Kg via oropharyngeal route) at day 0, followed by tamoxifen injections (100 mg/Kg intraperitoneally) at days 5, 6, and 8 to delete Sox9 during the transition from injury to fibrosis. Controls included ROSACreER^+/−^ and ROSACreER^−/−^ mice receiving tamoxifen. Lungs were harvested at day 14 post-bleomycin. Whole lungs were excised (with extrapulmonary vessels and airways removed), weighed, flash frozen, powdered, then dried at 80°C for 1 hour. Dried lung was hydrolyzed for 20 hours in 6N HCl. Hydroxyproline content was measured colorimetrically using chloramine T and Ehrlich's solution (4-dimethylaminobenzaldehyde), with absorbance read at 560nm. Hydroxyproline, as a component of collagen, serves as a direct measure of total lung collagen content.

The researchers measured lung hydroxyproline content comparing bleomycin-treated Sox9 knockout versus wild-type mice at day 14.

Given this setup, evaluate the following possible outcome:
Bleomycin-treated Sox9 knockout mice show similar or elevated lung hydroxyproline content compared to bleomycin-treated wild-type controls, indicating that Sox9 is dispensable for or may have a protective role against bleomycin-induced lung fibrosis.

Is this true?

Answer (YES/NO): NO